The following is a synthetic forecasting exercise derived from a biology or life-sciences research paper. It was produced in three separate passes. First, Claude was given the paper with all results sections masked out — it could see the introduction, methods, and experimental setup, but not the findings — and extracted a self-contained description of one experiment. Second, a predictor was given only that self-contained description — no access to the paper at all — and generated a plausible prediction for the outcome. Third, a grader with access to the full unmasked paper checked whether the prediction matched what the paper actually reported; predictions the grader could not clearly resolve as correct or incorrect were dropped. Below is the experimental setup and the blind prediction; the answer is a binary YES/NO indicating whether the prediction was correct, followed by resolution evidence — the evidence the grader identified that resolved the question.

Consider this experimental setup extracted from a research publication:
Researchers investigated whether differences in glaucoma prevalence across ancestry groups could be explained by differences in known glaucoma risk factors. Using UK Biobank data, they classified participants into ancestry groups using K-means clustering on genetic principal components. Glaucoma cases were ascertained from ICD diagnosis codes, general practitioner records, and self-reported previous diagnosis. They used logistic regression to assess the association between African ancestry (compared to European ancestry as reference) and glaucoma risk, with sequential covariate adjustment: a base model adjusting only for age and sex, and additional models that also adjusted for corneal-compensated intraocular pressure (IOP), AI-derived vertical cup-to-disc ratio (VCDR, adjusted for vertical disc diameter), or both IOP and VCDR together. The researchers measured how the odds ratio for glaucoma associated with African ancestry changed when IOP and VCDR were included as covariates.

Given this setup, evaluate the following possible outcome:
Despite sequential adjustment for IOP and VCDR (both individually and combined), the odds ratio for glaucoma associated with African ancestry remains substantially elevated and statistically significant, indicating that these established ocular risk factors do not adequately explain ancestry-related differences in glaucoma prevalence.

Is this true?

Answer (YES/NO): NO